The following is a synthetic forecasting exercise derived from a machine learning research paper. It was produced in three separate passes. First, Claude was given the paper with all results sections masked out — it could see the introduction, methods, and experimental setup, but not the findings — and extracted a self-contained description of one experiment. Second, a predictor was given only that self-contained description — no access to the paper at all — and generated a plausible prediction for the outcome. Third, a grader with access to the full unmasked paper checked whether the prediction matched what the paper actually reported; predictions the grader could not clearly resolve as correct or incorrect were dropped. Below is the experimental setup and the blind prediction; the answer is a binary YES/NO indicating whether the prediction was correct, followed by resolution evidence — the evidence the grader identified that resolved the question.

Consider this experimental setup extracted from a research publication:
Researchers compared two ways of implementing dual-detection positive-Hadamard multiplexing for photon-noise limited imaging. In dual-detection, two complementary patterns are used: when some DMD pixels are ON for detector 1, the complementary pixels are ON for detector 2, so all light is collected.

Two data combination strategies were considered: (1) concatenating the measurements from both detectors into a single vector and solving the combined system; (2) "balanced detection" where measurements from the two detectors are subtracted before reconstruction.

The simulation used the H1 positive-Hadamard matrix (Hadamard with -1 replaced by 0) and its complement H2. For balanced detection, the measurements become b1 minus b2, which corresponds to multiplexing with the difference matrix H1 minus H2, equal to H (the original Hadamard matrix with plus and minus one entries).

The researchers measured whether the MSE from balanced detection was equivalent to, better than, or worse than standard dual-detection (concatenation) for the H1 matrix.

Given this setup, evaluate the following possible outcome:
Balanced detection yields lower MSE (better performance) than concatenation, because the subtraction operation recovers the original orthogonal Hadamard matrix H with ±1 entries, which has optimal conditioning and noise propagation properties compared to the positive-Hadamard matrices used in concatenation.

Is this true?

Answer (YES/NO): NO